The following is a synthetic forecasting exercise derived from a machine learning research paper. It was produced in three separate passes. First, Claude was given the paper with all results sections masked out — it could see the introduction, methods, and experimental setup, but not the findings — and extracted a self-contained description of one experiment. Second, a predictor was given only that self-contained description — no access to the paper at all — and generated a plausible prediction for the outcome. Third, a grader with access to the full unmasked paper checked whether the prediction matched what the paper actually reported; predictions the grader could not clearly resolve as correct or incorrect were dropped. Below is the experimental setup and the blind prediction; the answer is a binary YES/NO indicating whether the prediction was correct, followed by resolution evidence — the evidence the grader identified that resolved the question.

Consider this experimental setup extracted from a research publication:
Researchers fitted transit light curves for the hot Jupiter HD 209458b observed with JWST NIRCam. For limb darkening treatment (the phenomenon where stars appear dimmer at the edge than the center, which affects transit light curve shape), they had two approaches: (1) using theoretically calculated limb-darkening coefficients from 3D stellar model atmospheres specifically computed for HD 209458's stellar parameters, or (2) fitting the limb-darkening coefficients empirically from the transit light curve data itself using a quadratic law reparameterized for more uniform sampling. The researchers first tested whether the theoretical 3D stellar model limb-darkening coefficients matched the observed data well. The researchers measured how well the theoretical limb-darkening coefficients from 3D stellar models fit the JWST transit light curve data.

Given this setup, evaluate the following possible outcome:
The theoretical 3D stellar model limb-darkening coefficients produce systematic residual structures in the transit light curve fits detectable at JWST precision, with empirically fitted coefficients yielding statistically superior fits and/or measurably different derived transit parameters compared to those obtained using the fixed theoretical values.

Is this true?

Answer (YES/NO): YES